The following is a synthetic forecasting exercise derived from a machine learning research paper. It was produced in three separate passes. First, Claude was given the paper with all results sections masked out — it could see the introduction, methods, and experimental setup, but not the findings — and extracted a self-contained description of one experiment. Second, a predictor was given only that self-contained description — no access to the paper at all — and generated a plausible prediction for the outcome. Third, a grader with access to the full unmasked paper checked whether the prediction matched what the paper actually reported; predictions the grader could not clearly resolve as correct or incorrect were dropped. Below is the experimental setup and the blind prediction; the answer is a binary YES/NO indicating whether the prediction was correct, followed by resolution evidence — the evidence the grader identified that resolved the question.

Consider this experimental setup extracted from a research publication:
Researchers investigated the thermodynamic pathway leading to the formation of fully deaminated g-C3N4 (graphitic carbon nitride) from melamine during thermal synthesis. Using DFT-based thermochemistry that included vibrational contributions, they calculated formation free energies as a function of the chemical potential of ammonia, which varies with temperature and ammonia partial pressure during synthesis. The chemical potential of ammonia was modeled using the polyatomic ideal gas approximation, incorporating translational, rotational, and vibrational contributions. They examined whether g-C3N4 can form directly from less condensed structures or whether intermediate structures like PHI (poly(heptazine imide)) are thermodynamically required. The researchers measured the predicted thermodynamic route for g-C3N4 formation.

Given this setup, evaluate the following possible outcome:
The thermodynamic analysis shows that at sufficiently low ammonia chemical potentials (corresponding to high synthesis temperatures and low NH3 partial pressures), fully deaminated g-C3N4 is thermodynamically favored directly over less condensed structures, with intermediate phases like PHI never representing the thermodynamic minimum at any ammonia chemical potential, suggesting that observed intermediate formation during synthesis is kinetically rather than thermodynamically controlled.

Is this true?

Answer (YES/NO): NO